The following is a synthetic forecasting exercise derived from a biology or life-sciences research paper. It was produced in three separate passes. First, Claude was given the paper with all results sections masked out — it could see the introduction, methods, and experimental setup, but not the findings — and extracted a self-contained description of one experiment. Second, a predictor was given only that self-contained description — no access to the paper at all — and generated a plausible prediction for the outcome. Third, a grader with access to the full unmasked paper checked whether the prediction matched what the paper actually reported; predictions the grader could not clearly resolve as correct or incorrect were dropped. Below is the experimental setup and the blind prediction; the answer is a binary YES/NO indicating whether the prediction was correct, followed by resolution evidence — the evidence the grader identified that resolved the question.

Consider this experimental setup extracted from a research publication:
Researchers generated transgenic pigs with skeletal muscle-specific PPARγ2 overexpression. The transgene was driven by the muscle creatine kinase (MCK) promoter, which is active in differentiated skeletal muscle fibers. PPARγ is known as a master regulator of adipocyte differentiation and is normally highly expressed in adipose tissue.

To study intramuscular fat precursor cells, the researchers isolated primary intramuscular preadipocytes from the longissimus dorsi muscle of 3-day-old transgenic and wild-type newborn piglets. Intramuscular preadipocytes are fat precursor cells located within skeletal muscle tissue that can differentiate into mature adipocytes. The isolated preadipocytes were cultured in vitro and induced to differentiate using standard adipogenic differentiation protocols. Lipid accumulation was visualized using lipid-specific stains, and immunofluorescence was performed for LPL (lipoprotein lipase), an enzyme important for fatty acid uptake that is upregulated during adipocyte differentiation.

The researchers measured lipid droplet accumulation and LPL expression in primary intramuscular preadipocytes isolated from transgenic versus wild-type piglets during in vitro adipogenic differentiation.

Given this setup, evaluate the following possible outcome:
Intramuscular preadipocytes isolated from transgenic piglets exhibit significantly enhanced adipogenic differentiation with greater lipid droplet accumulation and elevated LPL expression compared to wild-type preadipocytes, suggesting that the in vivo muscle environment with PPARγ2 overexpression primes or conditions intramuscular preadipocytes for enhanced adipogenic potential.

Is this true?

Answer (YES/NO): YES